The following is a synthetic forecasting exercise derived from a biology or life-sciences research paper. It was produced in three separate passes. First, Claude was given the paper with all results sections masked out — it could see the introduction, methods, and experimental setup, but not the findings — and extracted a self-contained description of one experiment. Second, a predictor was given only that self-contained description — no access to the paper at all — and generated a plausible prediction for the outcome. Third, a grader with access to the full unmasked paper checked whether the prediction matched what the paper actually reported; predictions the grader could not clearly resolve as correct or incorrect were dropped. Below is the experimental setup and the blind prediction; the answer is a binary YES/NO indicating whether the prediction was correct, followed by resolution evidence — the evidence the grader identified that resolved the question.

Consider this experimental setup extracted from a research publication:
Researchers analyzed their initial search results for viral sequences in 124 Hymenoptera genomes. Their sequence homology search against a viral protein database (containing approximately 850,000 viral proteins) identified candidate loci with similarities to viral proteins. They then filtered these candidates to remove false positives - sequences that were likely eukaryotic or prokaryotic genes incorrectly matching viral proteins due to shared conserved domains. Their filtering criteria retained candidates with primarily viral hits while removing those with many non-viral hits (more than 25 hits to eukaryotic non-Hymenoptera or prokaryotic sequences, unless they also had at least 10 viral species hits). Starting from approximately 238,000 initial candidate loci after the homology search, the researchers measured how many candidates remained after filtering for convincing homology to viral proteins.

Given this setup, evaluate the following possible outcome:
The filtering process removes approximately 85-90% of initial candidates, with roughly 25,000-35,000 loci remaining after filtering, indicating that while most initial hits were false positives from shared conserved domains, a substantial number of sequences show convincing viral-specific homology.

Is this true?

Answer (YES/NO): NO